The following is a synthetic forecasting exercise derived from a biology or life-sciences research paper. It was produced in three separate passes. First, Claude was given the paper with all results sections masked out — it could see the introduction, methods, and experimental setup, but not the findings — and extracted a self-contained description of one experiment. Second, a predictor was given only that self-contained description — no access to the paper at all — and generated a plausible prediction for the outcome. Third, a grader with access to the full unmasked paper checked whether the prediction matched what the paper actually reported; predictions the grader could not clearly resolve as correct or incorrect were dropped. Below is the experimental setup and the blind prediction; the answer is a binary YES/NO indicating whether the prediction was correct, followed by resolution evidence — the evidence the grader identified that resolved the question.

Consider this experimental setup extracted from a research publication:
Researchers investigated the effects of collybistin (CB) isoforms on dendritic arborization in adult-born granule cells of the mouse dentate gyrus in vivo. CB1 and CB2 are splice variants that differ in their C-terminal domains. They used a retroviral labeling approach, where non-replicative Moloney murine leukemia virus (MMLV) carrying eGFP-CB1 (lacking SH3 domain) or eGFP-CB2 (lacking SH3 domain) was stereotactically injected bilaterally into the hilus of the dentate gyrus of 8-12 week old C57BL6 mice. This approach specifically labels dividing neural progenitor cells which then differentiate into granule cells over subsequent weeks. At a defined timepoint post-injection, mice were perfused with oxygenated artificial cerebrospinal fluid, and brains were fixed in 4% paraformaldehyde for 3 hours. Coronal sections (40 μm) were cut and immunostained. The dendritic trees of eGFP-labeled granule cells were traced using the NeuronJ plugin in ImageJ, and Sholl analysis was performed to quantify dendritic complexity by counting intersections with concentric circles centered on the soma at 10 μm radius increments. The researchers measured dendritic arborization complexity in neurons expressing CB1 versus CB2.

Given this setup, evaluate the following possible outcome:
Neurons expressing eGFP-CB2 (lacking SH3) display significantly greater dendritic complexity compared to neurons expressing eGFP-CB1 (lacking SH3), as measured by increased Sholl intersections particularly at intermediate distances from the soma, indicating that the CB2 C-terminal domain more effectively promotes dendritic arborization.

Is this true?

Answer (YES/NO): NO